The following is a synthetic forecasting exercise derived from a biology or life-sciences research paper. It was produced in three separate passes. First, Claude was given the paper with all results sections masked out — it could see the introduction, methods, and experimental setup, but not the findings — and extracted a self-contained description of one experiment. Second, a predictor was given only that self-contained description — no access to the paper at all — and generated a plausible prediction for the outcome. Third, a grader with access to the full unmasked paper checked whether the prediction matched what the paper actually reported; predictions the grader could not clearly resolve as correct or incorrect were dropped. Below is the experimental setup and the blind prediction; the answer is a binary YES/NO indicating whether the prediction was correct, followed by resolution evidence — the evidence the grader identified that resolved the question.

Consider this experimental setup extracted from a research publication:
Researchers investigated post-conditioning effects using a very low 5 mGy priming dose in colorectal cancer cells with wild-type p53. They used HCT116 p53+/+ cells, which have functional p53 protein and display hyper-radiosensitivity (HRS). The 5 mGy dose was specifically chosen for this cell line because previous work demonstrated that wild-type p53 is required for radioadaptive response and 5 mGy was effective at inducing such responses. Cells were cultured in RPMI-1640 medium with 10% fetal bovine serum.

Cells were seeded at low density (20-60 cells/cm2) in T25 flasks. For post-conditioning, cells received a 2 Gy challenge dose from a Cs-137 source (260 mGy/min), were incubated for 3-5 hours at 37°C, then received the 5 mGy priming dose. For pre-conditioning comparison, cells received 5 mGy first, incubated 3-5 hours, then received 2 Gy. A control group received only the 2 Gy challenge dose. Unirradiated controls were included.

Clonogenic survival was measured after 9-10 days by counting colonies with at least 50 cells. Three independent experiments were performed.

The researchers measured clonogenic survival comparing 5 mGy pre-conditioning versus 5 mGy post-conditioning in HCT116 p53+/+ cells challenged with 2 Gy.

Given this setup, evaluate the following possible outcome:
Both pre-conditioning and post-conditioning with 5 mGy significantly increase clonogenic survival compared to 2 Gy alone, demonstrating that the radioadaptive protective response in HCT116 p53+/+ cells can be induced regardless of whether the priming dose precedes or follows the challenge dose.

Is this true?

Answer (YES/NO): NO